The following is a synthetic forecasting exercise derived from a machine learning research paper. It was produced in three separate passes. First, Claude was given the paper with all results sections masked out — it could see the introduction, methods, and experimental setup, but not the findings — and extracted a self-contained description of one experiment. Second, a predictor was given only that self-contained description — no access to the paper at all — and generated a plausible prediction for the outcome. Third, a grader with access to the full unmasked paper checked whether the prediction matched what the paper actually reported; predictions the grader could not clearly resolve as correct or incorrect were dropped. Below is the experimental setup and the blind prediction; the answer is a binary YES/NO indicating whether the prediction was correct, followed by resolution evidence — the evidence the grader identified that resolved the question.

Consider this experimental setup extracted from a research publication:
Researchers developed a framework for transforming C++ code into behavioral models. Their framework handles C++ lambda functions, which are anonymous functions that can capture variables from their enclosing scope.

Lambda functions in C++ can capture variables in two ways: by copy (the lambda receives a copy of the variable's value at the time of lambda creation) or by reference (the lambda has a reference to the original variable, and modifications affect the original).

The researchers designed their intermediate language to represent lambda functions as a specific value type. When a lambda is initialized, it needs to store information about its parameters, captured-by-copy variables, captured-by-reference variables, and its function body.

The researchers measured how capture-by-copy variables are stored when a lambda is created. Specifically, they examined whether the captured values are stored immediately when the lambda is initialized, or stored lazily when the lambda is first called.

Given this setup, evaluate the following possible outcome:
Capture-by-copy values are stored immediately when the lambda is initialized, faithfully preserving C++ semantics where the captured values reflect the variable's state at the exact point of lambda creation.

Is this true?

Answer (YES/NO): YES